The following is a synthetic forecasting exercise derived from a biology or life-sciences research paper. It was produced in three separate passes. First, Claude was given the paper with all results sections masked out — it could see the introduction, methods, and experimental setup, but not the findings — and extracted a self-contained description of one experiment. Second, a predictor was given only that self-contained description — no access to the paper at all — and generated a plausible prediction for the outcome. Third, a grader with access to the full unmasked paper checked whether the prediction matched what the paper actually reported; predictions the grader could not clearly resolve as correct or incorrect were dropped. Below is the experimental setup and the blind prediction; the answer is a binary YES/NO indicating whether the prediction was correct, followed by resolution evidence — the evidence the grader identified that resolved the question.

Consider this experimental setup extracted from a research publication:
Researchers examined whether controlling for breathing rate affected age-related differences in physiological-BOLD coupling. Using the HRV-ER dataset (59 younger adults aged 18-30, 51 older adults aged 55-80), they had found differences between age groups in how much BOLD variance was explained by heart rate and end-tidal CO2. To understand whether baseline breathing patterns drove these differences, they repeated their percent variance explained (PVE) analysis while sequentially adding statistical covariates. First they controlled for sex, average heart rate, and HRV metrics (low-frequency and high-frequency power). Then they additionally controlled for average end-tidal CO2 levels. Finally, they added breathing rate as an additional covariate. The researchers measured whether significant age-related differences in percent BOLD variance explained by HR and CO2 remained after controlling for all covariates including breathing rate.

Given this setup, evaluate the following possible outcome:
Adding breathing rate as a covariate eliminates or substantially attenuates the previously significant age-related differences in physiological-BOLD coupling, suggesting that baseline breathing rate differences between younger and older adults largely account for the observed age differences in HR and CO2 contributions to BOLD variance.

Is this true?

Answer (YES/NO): YES